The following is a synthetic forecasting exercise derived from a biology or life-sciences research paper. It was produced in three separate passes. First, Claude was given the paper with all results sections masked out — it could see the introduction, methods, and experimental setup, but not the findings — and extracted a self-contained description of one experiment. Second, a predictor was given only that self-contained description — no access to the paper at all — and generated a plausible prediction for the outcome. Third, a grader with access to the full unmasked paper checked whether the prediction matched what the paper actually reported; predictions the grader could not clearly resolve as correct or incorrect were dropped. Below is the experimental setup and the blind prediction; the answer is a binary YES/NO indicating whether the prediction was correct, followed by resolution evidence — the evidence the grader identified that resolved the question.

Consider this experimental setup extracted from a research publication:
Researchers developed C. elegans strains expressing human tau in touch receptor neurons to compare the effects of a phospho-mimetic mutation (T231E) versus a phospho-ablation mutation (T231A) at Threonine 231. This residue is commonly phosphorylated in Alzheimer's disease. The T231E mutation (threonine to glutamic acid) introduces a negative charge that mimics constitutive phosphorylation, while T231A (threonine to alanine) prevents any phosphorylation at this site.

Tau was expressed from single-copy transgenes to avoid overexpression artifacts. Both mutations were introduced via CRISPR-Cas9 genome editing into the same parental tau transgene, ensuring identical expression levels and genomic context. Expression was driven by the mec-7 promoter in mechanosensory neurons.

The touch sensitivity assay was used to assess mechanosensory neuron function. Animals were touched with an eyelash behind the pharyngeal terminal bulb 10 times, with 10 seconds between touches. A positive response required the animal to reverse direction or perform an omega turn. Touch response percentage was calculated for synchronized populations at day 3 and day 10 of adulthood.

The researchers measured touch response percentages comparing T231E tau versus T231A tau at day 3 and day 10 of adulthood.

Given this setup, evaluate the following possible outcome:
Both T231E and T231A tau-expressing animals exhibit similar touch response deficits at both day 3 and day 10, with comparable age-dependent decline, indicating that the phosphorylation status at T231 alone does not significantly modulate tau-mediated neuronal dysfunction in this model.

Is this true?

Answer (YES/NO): NO